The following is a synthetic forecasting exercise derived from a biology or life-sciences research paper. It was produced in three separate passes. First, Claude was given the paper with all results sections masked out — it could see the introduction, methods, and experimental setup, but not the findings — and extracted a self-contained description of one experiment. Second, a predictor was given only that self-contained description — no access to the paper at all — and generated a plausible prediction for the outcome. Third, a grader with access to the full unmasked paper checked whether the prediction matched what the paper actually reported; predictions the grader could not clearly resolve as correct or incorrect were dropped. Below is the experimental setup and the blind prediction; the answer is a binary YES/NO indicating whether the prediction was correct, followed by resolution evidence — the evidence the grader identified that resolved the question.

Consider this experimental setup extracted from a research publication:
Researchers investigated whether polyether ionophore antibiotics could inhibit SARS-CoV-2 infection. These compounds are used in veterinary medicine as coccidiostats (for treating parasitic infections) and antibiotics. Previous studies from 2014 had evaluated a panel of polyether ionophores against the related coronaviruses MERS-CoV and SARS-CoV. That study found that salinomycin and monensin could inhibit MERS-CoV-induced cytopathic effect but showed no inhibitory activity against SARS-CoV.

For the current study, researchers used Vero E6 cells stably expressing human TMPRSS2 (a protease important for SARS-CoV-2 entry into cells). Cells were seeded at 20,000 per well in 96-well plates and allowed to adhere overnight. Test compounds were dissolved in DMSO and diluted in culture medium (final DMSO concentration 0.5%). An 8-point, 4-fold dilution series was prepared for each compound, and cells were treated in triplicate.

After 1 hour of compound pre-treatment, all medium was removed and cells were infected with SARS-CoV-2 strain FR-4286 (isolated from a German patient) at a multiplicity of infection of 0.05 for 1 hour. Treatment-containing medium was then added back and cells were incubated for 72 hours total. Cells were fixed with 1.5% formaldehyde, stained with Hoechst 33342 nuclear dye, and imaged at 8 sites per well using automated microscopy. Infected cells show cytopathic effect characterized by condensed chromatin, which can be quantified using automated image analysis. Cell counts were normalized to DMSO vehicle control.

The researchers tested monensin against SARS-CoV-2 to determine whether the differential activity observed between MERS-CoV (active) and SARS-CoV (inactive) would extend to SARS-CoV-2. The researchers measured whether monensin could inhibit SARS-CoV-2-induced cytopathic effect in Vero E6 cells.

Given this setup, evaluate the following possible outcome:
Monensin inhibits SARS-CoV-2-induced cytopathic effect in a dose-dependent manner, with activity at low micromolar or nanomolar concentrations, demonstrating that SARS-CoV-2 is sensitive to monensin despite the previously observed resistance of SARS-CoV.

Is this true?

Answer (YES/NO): YES